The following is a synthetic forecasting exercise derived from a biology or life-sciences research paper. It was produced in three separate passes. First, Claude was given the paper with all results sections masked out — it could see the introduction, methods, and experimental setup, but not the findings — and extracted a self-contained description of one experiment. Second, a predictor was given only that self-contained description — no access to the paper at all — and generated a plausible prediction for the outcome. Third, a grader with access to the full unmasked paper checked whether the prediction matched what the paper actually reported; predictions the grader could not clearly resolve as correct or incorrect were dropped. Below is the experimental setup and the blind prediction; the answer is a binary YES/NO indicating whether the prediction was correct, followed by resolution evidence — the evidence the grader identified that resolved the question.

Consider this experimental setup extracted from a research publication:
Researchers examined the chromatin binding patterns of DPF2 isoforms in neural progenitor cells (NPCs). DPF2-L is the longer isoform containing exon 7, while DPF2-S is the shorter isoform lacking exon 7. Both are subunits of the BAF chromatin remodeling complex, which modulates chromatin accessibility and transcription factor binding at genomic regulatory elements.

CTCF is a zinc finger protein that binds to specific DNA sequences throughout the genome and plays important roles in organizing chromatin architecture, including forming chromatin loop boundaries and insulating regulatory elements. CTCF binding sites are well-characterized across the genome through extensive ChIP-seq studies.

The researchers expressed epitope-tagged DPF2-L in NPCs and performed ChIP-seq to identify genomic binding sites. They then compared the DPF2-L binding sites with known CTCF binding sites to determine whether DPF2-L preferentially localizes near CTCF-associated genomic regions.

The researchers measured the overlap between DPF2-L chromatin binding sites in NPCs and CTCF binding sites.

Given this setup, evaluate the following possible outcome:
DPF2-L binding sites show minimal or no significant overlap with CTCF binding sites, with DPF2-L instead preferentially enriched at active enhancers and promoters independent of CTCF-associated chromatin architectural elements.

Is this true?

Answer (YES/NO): NO